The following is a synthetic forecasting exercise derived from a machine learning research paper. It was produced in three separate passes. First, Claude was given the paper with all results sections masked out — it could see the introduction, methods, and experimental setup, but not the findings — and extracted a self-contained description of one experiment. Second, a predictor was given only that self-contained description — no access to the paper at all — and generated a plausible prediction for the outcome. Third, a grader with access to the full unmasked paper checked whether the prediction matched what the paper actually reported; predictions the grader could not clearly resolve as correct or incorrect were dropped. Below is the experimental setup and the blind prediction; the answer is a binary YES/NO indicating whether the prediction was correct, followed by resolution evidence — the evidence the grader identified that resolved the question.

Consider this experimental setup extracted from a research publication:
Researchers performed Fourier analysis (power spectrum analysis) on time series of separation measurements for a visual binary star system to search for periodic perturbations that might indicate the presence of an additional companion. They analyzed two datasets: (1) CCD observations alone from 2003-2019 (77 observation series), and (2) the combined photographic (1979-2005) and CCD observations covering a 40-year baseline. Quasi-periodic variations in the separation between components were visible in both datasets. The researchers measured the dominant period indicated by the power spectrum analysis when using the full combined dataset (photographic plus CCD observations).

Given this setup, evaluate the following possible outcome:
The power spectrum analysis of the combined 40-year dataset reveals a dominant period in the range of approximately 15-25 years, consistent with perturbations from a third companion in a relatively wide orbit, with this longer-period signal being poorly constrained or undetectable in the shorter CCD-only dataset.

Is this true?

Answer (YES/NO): YES